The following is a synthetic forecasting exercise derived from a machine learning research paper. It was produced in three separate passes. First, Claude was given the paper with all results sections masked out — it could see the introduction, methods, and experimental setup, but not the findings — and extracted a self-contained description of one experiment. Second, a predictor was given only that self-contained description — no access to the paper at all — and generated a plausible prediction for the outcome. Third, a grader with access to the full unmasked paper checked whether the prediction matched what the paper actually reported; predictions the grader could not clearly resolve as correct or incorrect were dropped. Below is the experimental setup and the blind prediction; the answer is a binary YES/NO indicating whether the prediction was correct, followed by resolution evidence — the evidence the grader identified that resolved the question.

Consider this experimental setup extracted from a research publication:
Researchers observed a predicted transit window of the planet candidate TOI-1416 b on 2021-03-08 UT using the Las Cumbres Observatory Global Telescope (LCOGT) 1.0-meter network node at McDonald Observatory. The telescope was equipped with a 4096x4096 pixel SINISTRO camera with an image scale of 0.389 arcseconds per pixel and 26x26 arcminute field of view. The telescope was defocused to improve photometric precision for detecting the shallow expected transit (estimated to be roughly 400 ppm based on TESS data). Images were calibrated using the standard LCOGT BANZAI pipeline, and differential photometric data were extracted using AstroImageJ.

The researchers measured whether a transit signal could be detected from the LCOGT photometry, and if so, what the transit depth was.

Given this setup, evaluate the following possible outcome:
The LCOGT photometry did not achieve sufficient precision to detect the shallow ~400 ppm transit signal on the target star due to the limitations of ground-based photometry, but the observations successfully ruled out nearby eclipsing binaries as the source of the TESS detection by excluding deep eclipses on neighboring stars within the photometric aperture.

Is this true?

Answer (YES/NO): NO